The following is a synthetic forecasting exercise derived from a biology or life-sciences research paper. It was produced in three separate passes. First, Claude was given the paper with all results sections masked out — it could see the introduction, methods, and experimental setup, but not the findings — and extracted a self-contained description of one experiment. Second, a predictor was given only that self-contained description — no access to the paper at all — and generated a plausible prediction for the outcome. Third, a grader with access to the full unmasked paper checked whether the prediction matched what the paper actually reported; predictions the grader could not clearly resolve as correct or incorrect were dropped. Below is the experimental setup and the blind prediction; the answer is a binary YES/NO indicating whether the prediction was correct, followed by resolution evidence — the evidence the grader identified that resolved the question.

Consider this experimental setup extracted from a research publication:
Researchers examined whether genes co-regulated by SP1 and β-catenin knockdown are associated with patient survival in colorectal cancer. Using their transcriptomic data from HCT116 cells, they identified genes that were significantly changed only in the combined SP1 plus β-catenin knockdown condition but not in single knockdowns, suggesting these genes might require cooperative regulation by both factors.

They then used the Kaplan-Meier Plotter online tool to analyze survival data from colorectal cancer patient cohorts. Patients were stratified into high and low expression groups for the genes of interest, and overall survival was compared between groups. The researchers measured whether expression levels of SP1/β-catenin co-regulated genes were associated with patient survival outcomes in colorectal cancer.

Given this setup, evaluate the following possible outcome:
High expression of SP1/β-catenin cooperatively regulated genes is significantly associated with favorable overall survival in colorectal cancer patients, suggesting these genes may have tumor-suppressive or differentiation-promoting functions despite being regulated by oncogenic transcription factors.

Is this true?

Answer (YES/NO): NO